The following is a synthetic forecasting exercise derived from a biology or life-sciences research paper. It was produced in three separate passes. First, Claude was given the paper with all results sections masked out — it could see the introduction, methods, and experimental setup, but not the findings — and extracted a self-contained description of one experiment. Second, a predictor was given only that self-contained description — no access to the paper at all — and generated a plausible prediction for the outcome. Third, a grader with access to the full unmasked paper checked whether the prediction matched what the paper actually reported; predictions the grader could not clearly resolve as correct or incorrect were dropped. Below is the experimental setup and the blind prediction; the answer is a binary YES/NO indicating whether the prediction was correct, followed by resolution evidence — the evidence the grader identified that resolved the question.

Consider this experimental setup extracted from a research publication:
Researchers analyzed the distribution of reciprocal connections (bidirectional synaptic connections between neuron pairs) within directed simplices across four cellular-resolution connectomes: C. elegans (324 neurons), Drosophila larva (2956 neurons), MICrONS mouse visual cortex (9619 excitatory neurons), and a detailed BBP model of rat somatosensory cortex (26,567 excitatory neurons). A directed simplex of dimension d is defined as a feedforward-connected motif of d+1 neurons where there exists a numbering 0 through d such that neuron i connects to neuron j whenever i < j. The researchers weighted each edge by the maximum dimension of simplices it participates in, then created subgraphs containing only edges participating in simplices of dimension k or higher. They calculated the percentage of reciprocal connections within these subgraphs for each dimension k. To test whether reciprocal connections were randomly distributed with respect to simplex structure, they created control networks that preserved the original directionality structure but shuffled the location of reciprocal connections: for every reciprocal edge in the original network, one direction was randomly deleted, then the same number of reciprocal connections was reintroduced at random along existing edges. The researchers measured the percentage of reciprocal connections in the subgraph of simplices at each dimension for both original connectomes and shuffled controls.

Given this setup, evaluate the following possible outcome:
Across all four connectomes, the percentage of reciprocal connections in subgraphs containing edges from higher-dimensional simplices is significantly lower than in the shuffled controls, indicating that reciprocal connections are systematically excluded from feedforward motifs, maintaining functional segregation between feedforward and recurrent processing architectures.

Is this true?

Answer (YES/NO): NO